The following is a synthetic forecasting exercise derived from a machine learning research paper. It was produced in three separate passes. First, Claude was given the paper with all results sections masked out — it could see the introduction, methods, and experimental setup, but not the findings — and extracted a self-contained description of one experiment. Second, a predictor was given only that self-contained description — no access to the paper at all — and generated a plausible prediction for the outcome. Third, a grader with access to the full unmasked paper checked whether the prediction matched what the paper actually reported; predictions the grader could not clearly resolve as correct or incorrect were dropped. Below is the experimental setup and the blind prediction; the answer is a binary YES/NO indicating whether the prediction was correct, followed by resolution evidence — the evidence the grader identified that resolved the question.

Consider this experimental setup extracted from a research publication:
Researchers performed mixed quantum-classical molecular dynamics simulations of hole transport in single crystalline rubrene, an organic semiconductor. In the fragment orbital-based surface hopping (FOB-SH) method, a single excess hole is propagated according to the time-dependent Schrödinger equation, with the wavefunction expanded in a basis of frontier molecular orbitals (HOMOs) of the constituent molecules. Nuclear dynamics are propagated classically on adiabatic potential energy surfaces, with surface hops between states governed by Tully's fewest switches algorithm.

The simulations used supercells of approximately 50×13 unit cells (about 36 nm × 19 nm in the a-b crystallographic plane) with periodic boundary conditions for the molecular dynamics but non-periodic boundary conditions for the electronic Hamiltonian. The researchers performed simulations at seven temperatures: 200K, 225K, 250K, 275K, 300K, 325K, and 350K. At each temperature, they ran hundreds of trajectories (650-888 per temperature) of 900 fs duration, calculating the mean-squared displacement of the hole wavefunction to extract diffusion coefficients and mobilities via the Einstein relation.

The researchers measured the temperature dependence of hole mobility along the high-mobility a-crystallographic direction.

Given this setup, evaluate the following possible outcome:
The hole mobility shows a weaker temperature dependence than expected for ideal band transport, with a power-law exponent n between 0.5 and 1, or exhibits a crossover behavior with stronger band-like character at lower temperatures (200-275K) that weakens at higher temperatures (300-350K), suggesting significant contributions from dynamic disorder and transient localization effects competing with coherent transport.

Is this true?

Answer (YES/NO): NO